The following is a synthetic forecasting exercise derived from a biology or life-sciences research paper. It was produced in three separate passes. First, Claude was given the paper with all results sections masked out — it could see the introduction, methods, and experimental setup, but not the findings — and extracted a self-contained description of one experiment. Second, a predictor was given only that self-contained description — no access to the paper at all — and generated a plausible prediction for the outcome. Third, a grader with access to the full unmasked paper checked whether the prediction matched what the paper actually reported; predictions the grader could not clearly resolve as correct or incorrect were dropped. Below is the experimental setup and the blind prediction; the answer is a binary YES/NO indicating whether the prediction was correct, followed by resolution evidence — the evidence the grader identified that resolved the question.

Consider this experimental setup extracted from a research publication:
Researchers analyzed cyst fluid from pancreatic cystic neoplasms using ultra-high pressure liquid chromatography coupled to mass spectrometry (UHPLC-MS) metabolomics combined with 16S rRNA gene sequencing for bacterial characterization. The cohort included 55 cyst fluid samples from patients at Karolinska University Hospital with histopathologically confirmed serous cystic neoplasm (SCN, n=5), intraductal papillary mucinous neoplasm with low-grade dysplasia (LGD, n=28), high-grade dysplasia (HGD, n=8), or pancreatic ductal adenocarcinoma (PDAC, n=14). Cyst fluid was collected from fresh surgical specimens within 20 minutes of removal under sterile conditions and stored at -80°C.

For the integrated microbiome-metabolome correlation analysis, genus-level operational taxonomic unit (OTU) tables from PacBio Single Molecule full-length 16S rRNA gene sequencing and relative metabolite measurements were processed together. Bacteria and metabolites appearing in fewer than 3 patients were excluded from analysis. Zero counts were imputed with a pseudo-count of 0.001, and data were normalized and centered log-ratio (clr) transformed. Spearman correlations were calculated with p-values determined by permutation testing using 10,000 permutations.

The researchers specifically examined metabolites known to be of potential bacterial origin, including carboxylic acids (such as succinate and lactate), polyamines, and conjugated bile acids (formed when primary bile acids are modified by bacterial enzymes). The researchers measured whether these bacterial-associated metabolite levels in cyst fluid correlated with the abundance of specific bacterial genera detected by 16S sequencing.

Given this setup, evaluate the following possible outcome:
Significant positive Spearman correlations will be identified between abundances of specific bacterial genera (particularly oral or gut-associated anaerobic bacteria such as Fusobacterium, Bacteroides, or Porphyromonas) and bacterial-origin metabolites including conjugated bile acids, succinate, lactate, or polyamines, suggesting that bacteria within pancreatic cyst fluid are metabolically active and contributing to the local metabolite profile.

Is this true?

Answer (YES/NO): NO